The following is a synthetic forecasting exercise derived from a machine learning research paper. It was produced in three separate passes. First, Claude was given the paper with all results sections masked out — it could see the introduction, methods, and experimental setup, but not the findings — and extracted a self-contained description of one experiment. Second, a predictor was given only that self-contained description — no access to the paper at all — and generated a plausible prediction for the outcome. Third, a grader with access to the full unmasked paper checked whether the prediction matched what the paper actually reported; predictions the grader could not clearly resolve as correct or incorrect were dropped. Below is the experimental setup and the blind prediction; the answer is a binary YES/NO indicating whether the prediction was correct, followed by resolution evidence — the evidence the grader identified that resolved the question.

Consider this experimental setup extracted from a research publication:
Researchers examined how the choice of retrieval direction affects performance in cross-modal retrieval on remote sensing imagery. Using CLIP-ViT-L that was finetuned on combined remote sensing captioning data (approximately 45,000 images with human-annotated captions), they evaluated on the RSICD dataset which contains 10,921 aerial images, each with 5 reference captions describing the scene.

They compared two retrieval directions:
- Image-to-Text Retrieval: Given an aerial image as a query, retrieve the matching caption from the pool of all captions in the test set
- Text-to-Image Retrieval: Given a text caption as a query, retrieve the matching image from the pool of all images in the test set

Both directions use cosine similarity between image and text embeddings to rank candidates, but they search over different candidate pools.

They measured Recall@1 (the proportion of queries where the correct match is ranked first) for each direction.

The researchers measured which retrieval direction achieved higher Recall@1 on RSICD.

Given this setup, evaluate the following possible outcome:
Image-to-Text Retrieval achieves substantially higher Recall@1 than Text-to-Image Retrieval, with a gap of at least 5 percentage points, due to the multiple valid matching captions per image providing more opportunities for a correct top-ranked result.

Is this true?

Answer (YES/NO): NO